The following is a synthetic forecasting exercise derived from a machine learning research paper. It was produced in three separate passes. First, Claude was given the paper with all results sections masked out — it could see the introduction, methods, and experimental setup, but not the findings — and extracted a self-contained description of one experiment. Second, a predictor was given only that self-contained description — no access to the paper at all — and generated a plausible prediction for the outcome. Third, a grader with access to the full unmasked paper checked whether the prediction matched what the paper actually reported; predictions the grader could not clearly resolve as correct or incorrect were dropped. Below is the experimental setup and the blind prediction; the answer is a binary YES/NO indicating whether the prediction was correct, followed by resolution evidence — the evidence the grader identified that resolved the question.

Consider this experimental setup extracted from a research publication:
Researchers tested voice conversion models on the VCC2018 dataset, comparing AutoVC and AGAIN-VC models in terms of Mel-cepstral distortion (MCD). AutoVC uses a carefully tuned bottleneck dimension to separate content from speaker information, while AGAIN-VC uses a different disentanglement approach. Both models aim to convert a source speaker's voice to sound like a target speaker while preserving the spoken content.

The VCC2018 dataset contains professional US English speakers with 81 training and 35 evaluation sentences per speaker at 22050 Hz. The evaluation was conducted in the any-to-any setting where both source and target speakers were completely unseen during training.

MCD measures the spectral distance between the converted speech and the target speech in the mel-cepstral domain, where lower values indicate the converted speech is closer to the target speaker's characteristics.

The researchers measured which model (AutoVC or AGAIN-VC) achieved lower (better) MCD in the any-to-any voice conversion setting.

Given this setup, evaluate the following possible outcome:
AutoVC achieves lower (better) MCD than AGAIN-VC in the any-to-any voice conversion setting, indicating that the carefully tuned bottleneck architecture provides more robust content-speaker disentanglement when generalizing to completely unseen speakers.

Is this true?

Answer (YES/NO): NO